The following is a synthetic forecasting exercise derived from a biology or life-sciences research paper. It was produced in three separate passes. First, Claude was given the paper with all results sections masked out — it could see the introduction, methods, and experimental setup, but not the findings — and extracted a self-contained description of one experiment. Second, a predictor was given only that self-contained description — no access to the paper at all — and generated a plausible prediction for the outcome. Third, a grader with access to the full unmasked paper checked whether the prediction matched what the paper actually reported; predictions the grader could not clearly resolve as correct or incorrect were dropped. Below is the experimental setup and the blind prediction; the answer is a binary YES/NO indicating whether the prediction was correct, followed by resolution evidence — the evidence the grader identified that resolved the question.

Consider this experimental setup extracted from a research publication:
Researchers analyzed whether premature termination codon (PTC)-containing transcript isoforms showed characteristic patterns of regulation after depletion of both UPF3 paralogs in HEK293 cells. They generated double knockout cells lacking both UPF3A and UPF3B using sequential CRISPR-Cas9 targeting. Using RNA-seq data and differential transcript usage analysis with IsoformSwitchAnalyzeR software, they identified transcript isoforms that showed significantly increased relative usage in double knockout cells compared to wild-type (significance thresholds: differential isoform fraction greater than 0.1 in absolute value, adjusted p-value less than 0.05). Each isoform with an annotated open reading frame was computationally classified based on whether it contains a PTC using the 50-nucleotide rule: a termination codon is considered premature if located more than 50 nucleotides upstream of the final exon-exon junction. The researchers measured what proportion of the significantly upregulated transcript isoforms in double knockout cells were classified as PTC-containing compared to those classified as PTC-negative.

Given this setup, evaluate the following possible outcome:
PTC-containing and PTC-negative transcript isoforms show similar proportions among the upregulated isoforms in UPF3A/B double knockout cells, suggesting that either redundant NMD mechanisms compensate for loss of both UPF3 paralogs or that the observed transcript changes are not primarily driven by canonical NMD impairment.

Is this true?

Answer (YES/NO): NO